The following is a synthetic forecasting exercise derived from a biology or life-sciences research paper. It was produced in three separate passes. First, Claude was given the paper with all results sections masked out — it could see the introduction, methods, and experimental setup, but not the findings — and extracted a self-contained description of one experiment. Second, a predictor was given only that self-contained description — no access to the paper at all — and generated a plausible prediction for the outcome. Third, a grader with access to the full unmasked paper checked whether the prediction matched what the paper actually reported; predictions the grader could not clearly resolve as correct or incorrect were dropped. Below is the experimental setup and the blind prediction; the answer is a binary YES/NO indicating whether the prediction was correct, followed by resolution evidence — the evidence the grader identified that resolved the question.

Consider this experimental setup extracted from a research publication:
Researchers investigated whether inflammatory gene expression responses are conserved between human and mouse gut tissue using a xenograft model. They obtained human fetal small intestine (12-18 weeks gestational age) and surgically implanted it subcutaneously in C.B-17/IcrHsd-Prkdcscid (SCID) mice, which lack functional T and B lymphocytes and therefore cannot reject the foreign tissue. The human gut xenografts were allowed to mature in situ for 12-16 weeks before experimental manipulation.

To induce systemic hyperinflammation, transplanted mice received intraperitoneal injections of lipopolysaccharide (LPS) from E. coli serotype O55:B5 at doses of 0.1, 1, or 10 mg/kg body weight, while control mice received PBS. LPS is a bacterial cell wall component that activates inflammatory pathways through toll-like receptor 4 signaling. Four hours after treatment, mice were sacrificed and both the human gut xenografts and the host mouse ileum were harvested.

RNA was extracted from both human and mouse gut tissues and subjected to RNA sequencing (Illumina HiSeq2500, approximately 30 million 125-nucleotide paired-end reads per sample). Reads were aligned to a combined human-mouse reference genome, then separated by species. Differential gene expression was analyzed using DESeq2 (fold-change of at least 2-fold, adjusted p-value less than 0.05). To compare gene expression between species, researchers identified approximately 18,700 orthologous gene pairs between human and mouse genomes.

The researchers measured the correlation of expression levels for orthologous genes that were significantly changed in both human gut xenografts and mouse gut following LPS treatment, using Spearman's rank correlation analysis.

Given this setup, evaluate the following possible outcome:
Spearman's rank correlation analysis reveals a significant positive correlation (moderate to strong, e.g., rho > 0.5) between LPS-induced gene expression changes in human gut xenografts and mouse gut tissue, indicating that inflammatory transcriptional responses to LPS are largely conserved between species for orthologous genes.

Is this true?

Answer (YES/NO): NO